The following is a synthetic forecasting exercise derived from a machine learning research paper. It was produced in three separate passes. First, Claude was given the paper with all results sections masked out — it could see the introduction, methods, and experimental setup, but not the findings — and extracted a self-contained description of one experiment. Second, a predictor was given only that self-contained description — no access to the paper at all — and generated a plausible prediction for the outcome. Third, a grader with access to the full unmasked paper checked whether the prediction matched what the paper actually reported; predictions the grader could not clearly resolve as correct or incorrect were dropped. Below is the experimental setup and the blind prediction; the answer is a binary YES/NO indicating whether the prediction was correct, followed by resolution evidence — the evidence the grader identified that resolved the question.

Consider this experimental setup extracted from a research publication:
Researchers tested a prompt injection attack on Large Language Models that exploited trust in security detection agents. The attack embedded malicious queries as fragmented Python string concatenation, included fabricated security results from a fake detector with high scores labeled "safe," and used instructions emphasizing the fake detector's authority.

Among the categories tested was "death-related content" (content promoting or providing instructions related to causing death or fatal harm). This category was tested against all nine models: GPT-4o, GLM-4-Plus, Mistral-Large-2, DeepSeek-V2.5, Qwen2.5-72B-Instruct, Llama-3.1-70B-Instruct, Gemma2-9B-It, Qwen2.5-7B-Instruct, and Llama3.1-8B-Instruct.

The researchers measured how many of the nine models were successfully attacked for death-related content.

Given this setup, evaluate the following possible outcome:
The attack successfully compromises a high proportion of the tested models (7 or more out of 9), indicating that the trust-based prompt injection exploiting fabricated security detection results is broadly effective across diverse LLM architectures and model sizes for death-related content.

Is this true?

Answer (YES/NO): NO